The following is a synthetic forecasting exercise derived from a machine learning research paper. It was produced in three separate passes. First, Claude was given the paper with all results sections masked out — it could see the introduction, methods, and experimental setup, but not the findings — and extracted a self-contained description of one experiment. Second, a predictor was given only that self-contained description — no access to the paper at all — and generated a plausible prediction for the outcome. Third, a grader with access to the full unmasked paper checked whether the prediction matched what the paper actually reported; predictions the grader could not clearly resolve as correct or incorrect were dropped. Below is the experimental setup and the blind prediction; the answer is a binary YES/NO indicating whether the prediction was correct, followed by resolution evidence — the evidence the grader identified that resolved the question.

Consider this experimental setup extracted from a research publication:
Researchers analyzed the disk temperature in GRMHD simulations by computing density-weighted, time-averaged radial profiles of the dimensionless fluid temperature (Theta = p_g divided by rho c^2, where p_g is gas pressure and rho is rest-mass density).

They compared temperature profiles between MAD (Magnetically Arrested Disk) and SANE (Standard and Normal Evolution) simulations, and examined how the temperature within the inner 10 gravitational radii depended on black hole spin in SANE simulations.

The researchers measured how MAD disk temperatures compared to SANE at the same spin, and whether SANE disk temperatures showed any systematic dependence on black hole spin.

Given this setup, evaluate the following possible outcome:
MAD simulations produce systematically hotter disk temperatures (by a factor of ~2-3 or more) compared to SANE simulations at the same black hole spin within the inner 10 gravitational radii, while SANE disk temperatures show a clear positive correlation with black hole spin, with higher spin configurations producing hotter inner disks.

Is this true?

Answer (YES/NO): YES